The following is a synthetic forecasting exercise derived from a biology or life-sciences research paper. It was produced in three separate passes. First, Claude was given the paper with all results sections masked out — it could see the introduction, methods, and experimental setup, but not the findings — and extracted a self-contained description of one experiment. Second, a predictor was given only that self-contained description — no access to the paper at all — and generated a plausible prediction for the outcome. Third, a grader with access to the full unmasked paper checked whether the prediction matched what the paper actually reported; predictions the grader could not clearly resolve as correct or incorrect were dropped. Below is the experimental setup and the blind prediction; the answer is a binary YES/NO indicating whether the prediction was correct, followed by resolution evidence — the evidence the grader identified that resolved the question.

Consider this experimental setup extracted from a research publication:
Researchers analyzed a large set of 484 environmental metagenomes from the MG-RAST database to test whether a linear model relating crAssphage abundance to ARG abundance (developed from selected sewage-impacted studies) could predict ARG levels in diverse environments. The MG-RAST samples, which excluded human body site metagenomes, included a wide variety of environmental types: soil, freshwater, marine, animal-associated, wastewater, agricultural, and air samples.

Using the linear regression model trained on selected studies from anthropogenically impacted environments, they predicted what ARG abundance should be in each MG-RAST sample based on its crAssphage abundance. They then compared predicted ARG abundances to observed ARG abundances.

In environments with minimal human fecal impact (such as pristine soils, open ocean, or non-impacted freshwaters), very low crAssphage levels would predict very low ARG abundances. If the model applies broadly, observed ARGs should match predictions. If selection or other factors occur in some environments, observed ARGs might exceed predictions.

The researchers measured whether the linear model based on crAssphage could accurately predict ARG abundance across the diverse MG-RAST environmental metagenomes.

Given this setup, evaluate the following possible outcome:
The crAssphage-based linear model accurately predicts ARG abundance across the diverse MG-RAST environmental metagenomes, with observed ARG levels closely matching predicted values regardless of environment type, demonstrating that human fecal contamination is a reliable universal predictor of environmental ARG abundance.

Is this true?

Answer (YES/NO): NO